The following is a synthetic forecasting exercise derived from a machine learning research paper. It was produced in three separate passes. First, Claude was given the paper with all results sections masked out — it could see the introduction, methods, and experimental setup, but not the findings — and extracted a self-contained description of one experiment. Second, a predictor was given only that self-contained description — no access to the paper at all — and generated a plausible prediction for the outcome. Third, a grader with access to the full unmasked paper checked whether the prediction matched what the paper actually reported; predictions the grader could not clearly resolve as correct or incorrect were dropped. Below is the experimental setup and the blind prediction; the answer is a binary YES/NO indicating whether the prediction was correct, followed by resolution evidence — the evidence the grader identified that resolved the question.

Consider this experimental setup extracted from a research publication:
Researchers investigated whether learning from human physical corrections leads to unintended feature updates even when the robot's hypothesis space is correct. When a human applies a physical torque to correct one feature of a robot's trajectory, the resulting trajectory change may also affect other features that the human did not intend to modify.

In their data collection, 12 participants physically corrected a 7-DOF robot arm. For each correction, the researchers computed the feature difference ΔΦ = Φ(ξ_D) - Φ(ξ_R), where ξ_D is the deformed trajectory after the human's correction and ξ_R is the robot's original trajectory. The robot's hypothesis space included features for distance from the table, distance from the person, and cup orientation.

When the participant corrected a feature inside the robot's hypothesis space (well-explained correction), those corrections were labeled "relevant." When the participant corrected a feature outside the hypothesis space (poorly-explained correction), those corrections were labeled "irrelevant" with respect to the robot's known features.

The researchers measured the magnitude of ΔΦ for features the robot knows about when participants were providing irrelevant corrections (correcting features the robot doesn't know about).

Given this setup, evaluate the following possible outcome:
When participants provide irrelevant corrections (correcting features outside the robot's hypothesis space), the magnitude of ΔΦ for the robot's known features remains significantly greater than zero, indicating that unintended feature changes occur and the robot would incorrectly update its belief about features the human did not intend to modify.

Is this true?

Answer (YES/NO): YES